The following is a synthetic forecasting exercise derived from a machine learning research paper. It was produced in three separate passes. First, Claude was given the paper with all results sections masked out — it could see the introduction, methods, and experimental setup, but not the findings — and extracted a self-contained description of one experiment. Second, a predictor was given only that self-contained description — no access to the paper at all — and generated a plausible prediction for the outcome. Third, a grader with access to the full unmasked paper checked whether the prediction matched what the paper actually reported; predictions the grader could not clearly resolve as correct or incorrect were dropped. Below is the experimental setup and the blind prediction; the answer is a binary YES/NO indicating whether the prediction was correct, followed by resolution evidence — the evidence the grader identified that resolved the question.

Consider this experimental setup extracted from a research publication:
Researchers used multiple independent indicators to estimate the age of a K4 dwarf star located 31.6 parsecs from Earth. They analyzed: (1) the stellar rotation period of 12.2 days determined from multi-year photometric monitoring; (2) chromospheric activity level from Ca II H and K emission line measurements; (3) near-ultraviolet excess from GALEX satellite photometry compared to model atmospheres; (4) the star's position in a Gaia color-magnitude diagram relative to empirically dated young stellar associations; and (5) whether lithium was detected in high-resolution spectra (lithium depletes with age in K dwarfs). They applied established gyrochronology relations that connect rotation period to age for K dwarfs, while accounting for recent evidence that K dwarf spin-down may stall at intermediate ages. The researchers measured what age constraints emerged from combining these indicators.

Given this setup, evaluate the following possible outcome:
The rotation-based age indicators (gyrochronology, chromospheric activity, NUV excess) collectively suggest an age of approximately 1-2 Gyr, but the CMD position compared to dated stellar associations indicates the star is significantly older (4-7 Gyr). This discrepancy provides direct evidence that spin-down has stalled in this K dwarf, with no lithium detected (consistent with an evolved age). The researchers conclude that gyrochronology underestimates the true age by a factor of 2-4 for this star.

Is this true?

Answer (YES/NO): NO